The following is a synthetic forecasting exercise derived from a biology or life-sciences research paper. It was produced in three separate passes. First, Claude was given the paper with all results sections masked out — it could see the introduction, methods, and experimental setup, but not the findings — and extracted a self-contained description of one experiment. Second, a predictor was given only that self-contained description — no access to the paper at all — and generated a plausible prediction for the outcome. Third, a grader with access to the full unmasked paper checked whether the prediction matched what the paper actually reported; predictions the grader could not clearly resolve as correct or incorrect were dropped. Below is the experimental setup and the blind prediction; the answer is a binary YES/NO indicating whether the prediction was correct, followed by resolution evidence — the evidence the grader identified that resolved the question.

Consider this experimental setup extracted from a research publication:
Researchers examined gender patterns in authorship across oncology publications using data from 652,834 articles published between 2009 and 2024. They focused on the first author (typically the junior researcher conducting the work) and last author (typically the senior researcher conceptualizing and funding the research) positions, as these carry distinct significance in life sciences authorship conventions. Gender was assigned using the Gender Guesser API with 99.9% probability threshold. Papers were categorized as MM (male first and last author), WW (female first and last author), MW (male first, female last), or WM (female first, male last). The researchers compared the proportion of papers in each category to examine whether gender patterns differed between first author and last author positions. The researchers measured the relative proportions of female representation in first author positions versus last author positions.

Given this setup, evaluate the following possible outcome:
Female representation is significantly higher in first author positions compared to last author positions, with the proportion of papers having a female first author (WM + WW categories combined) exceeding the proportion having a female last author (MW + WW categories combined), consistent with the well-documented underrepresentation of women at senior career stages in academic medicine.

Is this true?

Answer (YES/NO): YES